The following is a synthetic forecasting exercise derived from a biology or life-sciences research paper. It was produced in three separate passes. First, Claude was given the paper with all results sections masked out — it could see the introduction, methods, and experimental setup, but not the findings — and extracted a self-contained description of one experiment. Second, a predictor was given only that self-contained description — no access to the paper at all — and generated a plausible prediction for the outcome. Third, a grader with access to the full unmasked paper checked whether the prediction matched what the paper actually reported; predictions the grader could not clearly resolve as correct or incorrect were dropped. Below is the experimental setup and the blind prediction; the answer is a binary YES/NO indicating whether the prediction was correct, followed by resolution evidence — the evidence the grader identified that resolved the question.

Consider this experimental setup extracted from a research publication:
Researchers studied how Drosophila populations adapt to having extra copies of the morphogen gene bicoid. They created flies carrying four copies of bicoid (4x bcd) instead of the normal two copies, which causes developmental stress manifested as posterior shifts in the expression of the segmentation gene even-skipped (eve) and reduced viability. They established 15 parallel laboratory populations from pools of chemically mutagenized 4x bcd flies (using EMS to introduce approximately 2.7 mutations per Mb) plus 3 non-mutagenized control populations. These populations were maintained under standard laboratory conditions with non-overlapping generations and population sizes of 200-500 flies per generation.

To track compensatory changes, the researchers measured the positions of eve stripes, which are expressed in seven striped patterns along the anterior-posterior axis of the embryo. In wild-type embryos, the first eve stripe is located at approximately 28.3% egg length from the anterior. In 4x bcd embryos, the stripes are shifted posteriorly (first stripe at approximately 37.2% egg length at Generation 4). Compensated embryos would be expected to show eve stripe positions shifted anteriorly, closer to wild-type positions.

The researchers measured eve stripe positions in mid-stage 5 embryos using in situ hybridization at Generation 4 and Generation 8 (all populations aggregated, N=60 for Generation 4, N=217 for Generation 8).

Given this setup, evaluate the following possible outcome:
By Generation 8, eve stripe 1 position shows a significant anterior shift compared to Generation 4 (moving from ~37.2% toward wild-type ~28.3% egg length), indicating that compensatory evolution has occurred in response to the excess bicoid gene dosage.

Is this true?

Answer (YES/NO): YES